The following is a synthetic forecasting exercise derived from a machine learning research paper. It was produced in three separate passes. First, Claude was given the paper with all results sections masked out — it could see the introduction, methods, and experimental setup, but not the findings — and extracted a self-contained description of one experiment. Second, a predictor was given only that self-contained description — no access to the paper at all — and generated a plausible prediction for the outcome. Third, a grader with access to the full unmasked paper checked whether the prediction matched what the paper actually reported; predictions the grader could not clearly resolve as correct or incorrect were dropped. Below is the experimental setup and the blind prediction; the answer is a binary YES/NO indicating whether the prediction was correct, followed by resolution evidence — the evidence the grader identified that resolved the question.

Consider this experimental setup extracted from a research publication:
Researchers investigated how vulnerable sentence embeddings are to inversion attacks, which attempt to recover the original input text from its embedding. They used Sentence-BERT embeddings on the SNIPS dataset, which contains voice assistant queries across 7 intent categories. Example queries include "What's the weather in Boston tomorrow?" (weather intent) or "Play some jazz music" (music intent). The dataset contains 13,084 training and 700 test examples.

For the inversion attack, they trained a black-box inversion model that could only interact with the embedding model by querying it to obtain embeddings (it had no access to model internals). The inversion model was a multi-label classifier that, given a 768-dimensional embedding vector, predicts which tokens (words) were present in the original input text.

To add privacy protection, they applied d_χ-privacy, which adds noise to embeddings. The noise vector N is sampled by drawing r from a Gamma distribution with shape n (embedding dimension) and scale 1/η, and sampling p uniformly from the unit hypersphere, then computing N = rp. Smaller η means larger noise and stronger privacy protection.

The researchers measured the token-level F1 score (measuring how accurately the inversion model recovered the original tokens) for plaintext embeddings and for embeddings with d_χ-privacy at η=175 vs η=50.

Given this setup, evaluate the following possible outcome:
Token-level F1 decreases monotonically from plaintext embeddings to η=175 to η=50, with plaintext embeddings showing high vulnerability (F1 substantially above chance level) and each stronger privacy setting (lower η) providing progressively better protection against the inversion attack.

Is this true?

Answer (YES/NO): NO